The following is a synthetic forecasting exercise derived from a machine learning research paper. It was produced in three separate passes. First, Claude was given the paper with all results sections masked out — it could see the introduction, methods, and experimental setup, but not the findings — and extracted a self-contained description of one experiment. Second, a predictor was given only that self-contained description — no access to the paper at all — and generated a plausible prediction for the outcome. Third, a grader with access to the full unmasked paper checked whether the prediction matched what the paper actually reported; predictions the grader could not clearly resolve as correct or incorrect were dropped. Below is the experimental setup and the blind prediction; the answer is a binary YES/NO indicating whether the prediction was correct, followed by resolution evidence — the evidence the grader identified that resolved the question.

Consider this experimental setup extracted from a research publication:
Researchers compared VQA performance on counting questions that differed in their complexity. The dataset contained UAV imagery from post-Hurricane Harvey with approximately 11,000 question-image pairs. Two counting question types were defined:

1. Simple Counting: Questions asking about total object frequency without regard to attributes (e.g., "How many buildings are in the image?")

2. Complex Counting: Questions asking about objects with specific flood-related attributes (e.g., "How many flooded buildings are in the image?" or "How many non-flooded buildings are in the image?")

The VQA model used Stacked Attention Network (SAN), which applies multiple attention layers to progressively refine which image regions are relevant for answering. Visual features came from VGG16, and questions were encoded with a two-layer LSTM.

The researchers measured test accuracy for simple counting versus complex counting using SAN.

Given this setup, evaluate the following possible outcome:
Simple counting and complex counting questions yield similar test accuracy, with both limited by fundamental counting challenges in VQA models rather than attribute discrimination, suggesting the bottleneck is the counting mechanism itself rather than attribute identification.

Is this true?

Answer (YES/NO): YES